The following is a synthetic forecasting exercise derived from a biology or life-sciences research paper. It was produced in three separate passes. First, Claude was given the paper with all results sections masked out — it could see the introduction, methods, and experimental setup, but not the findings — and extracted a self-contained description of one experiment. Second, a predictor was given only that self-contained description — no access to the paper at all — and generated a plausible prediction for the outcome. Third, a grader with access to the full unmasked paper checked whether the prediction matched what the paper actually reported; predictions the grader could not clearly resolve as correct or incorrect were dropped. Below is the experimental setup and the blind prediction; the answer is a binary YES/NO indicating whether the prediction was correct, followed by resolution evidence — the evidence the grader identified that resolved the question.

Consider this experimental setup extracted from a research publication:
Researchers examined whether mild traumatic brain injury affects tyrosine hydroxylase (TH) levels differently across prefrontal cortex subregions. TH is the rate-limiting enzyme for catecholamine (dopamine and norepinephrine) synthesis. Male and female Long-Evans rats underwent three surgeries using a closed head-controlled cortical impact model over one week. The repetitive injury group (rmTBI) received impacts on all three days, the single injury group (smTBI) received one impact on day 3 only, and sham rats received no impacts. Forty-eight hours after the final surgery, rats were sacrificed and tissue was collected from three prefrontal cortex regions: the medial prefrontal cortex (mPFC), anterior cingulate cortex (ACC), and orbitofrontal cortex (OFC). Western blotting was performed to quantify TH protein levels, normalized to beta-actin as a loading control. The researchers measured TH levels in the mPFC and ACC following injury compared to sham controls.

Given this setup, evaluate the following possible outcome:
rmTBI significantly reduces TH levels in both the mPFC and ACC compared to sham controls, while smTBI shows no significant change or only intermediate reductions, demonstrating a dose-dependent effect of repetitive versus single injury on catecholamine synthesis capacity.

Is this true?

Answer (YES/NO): NO